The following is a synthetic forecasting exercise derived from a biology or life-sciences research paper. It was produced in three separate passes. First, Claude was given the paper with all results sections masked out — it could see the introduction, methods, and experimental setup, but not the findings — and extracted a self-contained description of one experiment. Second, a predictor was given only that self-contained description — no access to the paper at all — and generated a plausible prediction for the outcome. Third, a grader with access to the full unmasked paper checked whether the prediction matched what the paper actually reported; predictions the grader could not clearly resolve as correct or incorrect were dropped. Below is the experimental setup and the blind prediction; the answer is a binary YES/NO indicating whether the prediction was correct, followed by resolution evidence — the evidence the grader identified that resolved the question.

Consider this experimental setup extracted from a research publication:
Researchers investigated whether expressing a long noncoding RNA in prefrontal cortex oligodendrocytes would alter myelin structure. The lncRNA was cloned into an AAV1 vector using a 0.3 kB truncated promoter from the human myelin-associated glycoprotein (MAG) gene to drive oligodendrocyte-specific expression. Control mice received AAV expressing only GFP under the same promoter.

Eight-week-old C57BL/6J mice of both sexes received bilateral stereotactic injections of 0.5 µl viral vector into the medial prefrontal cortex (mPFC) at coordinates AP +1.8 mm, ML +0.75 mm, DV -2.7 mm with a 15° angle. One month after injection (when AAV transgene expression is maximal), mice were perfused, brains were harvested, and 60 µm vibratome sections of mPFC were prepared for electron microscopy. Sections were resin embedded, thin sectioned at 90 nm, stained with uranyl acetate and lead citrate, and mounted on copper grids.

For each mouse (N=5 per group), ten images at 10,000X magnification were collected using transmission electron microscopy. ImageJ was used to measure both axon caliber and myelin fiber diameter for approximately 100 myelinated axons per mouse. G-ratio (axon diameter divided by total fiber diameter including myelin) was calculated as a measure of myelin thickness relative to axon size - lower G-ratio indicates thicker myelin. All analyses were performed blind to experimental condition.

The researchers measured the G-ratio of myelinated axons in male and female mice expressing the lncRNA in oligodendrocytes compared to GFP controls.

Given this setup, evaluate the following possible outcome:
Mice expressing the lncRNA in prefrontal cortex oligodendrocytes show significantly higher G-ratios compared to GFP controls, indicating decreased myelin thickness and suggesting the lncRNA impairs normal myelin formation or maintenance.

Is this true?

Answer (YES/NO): YES